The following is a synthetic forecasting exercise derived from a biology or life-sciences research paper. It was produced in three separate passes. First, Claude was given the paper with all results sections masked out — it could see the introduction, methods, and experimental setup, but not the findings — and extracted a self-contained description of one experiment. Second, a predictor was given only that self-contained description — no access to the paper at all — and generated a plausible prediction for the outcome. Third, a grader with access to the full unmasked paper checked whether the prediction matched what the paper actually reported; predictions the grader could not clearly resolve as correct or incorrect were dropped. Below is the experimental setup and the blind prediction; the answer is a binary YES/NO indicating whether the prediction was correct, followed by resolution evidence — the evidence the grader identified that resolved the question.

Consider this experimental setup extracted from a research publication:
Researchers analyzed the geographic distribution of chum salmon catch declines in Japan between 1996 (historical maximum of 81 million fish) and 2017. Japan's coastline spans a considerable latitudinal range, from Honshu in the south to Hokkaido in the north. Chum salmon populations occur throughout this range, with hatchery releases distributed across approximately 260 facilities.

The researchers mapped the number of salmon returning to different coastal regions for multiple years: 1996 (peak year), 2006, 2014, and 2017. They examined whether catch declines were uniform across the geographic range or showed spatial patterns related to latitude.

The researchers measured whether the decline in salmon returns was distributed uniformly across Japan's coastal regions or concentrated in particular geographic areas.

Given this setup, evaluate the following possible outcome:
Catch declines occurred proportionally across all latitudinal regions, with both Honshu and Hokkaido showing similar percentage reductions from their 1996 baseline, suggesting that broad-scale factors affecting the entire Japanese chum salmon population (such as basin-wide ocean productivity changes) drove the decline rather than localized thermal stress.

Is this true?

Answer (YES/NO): NO